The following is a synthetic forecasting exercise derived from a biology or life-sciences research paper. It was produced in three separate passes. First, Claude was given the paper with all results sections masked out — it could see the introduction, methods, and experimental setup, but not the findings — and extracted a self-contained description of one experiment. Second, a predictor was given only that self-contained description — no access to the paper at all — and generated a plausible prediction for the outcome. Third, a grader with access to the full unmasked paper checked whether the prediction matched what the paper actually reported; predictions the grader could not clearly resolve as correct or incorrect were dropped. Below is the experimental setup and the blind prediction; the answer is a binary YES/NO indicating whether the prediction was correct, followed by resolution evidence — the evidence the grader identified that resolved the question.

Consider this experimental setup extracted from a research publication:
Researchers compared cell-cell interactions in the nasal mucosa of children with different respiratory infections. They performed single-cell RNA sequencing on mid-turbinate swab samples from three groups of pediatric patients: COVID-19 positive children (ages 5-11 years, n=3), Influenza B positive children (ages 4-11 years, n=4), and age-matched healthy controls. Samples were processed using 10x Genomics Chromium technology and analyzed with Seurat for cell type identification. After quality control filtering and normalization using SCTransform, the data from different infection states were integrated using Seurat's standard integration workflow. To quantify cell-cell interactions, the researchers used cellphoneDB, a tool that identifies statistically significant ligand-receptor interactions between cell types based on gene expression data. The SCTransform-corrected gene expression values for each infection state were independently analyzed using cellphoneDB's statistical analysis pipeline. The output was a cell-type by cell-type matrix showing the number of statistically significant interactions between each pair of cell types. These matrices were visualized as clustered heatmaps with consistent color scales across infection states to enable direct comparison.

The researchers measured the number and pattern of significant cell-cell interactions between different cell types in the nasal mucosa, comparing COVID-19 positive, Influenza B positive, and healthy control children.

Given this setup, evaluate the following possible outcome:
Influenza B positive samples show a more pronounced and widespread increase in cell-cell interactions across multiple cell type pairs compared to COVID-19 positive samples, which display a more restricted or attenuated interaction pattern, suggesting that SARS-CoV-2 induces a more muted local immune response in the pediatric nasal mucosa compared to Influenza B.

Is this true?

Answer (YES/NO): NO